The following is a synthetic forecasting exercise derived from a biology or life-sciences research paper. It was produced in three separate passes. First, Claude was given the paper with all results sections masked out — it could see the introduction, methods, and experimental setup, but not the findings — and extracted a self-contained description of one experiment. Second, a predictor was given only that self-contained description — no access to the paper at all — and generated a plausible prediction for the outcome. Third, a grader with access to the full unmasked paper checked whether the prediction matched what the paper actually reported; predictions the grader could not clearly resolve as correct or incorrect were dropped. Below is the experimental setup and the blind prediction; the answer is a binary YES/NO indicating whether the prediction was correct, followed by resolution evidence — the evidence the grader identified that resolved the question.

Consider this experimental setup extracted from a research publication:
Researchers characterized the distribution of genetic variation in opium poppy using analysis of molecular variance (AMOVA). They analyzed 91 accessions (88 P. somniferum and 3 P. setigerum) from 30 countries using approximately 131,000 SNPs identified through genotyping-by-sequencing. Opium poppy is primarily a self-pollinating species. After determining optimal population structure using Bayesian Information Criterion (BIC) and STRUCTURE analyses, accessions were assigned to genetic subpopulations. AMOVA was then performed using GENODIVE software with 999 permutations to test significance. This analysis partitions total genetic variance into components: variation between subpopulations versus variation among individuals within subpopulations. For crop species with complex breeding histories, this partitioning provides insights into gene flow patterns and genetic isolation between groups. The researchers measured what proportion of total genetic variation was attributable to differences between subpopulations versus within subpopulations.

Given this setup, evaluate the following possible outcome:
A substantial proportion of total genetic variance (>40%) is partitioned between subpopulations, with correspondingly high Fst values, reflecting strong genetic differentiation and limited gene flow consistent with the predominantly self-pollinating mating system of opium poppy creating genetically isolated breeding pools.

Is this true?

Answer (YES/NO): YES